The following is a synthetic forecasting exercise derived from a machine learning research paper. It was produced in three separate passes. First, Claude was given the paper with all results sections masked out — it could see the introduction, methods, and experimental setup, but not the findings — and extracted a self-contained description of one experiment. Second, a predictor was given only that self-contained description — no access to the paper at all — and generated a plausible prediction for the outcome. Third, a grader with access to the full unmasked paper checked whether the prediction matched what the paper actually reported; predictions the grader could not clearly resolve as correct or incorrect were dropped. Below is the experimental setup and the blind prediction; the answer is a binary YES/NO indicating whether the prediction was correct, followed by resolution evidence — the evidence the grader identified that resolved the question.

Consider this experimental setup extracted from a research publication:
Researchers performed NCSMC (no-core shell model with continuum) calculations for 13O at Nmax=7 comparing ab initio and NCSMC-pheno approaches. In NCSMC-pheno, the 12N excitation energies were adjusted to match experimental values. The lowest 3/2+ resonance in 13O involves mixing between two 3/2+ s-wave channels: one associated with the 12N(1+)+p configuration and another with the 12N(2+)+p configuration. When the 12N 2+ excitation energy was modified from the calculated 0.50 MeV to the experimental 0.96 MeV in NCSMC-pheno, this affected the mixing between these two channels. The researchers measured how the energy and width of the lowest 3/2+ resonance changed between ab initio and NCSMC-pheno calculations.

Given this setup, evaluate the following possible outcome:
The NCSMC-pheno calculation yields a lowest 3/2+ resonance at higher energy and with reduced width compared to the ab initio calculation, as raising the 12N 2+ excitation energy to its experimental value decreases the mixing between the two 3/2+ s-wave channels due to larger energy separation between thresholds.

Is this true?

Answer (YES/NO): NO